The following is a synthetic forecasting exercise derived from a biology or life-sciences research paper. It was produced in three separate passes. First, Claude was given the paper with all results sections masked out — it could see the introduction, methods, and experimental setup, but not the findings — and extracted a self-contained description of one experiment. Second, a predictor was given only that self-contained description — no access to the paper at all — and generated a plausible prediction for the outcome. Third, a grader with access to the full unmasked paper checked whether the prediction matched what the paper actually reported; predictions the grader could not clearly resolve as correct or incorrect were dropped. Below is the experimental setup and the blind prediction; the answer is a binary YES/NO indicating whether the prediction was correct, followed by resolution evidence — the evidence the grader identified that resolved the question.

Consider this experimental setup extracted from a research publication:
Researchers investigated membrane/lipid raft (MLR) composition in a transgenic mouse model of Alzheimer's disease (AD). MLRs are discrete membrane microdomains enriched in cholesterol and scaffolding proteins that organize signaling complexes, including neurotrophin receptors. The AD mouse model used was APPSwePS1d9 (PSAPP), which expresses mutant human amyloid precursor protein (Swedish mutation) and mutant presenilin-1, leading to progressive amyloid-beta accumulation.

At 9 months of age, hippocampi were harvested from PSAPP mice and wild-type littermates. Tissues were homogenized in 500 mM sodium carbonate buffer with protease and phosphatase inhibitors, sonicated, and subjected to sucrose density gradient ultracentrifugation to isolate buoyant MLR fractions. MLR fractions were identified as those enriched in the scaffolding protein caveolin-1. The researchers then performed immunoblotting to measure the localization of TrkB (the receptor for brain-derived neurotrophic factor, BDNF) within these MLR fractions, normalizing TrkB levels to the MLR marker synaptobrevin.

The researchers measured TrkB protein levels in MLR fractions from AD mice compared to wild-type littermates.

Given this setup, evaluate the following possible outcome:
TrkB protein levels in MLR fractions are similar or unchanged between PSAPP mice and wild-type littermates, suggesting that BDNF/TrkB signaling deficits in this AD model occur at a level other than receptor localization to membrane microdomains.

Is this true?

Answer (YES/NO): NO